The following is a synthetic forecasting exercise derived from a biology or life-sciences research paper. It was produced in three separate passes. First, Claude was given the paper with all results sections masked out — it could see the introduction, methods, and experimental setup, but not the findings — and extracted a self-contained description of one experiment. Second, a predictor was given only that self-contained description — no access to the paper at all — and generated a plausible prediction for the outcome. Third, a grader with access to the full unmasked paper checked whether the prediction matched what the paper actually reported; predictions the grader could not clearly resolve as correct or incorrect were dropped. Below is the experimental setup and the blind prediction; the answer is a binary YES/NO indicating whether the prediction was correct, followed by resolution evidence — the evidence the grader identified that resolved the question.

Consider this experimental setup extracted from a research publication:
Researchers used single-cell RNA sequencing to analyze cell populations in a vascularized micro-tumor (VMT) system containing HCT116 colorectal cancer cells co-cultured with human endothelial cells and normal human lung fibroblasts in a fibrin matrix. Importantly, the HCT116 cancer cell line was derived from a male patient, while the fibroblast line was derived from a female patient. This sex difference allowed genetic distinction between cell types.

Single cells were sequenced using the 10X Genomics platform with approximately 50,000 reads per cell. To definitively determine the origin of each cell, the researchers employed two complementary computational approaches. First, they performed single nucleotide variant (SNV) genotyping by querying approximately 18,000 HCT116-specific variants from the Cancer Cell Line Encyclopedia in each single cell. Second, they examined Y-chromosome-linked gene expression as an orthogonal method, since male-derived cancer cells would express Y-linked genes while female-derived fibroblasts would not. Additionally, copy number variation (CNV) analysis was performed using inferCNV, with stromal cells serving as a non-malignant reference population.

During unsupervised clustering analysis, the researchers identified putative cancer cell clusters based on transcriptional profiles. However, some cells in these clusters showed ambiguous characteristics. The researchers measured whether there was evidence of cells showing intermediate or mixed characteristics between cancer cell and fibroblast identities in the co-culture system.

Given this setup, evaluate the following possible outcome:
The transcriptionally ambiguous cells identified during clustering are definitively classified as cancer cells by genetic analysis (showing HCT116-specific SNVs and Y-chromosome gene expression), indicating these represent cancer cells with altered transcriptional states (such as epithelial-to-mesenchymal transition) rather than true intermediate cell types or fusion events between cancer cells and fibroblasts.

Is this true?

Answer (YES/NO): YES